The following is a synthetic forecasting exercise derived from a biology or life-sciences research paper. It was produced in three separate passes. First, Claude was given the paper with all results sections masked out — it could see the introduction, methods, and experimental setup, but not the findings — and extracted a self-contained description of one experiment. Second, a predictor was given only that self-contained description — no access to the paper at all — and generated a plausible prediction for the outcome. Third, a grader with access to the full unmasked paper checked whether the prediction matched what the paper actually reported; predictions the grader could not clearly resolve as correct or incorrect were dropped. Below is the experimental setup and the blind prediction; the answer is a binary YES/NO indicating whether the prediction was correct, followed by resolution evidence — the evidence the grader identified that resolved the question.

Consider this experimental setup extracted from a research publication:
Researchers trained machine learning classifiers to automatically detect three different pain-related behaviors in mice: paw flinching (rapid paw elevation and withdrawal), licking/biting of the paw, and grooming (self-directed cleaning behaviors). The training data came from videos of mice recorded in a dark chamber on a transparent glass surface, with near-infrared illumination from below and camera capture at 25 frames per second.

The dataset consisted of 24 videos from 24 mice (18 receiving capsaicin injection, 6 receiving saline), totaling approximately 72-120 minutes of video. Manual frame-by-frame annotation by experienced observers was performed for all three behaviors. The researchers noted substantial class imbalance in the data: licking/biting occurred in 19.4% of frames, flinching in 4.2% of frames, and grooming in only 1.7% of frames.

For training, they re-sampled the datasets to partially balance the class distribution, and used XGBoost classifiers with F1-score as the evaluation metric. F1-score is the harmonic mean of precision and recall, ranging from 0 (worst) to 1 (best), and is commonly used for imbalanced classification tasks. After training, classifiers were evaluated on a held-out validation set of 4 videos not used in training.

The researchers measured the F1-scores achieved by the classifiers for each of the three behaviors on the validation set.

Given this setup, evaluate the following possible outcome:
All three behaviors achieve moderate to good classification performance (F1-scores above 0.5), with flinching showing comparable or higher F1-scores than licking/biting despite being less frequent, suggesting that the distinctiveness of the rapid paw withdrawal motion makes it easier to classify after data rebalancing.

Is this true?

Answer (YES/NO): NO